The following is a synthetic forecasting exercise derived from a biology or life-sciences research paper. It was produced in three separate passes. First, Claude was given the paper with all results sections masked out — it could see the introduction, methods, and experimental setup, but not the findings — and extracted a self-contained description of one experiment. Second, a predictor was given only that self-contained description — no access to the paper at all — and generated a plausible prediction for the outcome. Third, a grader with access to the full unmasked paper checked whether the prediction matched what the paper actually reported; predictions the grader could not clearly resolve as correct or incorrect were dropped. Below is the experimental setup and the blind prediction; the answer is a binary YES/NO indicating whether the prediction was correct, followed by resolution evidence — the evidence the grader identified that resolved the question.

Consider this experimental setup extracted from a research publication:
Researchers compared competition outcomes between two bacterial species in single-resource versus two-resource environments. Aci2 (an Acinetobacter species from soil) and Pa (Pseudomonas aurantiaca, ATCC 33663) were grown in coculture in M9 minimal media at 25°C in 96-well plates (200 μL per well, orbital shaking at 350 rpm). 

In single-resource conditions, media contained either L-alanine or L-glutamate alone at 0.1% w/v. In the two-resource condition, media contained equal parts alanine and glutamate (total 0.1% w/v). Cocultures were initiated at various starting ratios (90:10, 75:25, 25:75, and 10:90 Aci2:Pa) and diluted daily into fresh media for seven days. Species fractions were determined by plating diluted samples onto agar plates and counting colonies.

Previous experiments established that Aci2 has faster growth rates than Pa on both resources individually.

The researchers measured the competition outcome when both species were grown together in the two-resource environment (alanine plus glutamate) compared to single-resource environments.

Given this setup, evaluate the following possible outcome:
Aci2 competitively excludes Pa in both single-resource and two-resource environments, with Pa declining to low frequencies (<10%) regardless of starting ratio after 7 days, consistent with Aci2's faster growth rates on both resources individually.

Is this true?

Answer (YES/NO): NO